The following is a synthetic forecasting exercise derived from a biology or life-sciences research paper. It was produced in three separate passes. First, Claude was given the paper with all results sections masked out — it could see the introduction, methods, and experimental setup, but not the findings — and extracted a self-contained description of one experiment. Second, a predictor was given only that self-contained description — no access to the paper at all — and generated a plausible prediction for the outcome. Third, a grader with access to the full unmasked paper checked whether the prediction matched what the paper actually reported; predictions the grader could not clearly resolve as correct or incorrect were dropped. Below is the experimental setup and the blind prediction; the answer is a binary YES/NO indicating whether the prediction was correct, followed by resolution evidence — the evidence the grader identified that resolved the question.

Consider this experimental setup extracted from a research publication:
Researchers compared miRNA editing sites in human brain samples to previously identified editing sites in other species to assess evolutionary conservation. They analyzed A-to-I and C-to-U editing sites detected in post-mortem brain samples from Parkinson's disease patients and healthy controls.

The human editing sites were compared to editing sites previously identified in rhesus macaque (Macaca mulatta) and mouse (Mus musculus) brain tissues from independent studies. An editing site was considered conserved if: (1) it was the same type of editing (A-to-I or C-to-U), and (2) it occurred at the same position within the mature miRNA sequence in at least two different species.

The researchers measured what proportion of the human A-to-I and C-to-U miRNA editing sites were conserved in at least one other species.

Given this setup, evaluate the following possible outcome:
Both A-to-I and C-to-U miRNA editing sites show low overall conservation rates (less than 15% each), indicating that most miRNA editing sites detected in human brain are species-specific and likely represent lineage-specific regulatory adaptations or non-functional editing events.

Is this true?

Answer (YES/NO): NO